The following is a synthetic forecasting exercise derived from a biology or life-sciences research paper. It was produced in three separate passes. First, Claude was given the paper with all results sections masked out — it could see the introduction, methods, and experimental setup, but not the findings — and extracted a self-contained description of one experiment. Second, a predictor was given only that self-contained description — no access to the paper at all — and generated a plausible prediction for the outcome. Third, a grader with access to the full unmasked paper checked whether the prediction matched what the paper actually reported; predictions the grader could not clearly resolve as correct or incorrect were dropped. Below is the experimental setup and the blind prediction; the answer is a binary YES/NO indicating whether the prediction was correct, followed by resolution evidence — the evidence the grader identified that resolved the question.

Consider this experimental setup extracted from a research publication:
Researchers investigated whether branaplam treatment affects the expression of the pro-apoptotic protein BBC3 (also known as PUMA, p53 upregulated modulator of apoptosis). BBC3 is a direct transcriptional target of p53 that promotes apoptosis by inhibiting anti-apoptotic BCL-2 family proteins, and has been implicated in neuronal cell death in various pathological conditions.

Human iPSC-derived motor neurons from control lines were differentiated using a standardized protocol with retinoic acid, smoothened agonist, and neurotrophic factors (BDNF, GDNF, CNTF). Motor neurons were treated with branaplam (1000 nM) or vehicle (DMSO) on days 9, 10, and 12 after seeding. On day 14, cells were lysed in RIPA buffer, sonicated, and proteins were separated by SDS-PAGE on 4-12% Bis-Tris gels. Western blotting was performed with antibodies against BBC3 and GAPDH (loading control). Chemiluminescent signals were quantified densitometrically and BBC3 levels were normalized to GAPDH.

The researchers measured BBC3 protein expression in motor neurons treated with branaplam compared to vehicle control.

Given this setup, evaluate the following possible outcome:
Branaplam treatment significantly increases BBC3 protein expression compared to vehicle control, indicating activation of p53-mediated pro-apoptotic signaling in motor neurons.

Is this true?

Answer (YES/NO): YES